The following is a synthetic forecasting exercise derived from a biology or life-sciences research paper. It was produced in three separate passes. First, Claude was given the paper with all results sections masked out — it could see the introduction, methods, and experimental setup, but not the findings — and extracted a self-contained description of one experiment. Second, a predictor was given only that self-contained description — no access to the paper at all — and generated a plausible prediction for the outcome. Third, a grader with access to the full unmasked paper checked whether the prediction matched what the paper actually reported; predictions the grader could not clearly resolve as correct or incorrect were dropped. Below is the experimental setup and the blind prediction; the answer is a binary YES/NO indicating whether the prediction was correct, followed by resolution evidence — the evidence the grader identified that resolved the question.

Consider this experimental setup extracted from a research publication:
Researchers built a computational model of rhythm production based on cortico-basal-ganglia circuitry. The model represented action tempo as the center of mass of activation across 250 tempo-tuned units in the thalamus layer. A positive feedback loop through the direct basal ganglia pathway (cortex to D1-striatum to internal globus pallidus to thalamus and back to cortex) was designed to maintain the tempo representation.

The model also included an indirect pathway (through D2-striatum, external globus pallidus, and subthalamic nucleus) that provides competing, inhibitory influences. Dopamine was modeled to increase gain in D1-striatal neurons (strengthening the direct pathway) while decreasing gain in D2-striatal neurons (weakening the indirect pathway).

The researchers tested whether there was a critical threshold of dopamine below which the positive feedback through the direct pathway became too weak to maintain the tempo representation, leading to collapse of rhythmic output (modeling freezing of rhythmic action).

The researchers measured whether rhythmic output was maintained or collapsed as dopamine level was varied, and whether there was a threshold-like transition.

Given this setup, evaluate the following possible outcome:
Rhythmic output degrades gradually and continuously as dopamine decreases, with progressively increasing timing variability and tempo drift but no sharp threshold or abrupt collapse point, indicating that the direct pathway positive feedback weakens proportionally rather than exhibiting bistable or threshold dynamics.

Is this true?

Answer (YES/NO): NO